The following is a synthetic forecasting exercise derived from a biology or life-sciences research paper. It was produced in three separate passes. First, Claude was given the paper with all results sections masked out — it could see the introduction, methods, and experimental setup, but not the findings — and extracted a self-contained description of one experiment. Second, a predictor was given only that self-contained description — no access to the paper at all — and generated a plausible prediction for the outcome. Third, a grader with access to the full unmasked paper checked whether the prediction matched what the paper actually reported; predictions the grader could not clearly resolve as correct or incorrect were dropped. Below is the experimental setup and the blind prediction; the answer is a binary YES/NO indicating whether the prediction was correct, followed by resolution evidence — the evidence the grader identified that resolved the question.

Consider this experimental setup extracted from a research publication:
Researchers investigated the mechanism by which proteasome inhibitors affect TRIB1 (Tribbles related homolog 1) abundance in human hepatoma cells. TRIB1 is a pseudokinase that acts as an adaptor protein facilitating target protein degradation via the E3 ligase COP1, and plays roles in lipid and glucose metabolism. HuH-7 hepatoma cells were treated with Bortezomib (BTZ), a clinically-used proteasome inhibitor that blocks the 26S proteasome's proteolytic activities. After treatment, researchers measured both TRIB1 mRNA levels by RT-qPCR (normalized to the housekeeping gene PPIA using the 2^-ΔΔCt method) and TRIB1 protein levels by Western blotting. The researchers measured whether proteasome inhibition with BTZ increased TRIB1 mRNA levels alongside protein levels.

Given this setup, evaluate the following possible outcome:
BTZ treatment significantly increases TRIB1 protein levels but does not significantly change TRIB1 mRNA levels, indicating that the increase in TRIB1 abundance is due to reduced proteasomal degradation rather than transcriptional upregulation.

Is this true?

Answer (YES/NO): NO